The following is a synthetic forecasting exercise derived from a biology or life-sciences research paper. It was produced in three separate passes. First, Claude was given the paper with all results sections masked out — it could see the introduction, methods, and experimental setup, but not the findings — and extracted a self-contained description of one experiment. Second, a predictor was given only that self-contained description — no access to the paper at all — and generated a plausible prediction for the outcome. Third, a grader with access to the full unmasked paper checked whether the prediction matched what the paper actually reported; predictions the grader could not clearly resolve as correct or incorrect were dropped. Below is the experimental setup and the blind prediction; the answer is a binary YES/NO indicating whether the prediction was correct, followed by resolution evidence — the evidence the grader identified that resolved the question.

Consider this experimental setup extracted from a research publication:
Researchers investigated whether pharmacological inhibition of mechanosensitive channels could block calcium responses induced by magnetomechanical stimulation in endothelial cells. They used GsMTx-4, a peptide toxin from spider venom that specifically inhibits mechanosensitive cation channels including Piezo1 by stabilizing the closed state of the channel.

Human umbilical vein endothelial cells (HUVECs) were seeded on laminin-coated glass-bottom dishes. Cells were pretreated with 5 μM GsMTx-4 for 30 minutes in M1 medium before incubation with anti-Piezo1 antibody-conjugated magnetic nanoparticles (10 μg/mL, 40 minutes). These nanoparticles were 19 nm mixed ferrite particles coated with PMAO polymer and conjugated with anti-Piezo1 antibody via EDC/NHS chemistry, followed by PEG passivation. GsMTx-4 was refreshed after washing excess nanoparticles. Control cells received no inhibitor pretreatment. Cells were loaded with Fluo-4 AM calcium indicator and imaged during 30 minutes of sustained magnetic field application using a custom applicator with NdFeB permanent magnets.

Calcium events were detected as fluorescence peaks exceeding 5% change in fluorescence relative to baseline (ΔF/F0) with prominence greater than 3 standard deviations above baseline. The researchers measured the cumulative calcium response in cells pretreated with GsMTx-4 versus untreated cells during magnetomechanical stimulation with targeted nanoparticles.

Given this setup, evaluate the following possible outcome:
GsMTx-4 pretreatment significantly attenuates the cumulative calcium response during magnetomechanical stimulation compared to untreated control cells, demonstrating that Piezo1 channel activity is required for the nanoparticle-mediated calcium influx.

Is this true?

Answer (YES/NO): YES